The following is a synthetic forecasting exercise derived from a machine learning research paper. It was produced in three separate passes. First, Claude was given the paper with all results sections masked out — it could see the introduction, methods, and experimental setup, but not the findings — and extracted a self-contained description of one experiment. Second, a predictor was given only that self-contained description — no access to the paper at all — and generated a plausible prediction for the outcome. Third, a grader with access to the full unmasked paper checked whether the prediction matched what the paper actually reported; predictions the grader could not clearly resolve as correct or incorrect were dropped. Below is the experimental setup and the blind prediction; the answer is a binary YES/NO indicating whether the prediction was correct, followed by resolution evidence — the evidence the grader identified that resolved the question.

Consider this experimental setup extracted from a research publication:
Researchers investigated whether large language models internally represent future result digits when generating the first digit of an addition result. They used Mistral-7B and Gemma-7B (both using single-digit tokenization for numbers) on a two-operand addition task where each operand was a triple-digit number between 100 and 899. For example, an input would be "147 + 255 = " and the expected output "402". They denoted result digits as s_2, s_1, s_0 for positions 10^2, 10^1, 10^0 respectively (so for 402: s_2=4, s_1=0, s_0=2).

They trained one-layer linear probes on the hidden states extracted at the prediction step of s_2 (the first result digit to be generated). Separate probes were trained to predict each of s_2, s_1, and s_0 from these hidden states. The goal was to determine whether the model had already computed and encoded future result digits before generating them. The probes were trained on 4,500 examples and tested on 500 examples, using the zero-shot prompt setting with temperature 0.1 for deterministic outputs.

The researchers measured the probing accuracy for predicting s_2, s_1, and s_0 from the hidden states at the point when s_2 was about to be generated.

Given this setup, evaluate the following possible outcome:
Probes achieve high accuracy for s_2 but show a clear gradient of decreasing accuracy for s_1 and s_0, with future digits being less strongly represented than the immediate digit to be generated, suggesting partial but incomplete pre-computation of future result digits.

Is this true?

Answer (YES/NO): YES